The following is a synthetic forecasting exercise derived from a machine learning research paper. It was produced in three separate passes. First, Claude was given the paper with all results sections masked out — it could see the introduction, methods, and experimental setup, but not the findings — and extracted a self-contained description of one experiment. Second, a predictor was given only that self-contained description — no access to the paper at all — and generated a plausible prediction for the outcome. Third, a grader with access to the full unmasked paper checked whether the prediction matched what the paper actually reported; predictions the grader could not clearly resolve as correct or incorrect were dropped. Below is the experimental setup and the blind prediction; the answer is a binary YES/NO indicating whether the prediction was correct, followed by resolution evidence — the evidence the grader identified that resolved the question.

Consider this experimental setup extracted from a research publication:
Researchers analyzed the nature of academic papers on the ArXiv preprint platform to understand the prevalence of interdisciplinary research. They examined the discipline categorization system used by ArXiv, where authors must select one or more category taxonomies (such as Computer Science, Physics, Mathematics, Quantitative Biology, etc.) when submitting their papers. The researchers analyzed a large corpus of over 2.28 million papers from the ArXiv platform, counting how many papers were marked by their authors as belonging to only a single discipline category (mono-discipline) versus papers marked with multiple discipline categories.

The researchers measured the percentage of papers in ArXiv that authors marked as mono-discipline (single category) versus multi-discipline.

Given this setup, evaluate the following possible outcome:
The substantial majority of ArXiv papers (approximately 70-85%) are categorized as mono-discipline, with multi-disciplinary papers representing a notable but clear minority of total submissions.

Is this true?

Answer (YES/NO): NO